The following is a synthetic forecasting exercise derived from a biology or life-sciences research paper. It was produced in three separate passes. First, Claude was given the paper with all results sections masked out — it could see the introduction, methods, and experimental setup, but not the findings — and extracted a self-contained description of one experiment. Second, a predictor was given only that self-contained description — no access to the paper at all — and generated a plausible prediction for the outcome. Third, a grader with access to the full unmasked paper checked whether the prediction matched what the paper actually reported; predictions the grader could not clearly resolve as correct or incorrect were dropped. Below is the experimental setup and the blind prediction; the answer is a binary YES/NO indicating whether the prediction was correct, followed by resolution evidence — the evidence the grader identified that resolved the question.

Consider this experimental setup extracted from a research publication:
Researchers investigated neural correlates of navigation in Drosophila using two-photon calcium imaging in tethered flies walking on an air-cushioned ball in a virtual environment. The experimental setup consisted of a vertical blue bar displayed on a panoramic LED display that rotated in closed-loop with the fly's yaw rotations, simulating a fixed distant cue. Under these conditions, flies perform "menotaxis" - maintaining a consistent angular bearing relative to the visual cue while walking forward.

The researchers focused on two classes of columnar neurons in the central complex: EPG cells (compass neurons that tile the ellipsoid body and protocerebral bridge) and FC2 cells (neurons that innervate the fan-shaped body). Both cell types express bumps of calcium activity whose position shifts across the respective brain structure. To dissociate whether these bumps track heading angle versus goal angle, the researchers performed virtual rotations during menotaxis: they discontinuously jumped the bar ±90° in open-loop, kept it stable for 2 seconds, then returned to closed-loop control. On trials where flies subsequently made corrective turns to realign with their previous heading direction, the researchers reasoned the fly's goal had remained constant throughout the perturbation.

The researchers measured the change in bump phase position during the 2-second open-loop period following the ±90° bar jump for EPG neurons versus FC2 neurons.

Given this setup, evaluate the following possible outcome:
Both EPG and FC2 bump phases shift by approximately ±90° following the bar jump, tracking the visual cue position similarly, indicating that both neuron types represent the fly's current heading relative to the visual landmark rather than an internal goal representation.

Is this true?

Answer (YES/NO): NO